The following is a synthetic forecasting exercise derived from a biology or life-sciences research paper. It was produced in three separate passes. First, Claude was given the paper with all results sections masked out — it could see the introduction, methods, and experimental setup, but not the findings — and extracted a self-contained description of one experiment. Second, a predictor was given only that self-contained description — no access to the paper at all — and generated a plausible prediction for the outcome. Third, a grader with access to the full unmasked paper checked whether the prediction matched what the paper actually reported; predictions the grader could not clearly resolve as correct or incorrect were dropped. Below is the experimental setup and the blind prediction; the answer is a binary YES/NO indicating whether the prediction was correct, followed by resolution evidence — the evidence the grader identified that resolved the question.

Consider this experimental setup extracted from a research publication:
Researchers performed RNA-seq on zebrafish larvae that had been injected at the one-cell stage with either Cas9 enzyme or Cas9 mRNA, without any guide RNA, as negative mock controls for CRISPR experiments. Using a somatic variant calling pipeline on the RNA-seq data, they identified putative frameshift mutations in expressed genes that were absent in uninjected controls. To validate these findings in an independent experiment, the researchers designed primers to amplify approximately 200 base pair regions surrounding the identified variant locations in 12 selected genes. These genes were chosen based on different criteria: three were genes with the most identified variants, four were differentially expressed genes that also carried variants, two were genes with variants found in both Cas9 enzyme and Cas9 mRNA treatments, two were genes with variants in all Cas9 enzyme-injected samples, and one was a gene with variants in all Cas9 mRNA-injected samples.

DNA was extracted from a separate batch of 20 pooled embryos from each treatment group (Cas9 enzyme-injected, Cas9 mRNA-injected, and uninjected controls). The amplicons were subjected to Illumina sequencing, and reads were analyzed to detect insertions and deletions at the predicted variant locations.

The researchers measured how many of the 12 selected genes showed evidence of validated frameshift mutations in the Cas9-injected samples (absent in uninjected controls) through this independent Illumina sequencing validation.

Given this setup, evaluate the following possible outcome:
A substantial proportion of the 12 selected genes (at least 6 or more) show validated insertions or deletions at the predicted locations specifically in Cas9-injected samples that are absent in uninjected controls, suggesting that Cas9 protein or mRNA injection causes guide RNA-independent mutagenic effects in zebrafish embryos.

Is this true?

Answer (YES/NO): YES